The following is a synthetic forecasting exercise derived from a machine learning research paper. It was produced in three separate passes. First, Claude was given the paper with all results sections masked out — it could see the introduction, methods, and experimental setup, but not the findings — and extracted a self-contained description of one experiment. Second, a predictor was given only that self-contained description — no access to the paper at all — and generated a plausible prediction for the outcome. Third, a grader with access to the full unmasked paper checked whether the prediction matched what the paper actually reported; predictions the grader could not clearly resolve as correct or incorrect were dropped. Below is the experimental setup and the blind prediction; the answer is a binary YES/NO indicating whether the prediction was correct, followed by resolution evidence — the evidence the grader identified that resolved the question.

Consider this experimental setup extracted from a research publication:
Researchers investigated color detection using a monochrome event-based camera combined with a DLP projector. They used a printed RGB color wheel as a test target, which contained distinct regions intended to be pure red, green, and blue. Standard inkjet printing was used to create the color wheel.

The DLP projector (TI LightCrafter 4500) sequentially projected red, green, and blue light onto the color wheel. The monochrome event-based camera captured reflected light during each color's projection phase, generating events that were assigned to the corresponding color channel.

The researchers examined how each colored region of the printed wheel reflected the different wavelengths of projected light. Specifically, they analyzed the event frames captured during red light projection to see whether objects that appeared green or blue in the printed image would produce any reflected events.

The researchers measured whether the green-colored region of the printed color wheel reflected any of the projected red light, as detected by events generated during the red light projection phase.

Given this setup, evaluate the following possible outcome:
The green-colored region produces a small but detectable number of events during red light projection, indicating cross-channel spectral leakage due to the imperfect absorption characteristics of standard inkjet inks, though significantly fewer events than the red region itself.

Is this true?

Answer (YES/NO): YES